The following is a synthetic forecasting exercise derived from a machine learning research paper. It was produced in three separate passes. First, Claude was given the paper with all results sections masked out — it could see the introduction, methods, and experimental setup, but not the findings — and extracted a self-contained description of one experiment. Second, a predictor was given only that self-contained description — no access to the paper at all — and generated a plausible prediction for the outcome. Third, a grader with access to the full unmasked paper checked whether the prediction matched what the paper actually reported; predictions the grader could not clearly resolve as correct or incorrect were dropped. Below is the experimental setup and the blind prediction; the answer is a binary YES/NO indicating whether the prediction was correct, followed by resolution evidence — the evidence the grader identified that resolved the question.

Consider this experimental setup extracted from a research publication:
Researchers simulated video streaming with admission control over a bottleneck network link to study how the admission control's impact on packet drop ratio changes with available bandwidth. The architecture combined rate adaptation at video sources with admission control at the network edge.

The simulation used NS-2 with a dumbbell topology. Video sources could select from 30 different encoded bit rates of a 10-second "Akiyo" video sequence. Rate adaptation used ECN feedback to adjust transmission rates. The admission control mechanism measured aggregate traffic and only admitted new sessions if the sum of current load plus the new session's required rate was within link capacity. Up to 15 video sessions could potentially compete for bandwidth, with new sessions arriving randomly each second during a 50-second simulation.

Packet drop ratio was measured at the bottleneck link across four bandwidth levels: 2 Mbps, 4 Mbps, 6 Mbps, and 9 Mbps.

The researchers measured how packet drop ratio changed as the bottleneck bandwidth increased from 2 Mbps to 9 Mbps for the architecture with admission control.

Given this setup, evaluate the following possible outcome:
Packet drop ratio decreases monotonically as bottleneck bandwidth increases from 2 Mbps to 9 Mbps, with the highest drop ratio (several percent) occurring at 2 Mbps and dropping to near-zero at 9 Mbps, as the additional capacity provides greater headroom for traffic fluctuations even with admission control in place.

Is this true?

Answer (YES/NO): NO